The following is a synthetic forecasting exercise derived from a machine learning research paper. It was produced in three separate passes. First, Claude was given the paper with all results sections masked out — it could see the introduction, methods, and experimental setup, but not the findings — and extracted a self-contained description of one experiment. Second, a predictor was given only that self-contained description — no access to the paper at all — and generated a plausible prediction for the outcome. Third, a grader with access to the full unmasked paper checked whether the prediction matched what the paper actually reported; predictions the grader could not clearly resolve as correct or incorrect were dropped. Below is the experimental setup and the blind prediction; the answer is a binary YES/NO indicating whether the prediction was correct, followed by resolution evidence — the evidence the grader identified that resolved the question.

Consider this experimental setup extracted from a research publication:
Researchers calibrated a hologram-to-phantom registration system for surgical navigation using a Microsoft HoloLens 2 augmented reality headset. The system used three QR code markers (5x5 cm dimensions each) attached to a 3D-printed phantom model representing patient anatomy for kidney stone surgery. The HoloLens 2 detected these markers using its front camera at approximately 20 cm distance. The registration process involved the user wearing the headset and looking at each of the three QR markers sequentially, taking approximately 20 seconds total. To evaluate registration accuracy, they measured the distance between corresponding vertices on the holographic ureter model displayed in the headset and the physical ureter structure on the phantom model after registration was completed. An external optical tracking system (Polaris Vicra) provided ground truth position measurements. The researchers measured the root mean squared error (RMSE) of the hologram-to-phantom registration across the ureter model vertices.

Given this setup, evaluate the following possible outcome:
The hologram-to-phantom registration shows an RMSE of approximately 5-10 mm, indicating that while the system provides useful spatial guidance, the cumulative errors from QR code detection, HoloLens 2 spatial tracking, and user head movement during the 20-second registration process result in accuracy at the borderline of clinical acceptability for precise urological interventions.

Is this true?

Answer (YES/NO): NO